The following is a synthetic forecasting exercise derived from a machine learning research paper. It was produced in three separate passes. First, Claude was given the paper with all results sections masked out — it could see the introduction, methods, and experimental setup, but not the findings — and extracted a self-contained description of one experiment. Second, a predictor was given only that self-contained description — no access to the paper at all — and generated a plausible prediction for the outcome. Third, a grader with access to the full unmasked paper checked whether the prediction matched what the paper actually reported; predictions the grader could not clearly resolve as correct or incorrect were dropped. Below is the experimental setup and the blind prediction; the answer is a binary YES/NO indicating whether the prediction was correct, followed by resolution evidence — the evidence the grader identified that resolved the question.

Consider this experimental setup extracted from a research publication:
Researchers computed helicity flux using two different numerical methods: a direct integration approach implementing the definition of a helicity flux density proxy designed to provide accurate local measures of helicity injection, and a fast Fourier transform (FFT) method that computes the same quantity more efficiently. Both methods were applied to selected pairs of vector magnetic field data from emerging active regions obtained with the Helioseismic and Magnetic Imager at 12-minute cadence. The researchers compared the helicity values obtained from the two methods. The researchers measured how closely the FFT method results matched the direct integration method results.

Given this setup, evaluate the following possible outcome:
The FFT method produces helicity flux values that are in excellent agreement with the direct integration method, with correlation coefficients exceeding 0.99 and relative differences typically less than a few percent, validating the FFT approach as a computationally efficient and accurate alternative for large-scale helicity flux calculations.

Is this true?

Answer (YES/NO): NO